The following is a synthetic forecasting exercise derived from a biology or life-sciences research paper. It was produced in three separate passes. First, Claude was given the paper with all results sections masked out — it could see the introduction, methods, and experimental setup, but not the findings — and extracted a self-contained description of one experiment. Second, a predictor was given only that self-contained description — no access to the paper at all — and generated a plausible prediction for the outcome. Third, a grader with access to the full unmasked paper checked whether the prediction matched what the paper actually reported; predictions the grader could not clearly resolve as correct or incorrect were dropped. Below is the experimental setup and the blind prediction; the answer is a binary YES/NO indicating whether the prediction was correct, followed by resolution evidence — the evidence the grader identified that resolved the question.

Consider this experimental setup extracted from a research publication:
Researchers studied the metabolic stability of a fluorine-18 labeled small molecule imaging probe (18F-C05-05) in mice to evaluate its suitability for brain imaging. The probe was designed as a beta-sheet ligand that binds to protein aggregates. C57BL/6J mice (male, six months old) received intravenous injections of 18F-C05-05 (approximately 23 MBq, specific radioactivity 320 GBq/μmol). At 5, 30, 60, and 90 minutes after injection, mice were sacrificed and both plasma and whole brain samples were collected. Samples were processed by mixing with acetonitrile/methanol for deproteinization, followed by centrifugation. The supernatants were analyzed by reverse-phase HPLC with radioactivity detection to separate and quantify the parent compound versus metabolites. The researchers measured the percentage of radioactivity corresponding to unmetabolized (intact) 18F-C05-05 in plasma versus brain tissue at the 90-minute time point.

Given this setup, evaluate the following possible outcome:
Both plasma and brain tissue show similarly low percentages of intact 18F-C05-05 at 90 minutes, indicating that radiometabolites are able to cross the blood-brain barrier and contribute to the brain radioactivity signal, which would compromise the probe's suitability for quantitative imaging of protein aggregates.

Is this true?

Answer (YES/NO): NO